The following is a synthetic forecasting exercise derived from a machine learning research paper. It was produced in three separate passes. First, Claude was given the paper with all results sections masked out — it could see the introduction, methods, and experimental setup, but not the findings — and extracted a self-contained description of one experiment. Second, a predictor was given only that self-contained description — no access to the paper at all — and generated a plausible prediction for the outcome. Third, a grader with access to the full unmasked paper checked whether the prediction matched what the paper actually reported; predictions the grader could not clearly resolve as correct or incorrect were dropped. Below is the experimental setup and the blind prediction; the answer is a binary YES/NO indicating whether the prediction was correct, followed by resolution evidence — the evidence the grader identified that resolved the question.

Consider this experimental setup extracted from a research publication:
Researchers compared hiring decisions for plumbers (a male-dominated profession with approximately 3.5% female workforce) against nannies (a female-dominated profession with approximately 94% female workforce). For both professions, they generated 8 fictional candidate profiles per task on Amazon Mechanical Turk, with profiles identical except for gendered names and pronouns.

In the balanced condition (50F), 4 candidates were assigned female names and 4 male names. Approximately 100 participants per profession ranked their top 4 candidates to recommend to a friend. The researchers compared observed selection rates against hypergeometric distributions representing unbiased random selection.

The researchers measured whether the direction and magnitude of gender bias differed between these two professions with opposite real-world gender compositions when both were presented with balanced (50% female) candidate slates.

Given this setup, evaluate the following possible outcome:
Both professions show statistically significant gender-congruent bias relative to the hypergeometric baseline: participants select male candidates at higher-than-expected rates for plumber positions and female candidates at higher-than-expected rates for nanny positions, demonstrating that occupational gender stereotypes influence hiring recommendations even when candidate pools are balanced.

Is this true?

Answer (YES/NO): NO